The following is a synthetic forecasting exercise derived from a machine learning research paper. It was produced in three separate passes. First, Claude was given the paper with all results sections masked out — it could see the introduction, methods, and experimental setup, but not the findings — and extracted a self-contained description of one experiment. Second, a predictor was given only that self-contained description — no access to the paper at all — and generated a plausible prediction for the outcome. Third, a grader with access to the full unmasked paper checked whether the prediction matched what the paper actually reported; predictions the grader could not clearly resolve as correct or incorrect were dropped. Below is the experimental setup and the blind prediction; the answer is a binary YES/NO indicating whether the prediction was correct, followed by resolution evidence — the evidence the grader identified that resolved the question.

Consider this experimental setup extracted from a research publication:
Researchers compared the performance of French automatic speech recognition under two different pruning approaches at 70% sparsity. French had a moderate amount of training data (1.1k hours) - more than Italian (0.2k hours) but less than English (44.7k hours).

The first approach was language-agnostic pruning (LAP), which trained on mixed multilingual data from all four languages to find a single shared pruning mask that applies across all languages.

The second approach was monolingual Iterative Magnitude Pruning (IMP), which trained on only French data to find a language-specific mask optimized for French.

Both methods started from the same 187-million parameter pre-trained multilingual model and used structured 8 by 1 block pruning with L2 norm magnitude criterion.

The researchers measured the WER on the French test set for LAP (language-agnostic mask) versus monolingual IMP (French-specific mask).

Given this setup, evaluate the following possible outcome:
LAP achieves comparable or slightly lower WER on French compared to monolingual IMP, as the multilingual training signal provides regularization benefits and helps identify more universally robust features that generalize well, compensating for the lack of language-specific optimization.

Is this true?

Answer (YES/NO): NO